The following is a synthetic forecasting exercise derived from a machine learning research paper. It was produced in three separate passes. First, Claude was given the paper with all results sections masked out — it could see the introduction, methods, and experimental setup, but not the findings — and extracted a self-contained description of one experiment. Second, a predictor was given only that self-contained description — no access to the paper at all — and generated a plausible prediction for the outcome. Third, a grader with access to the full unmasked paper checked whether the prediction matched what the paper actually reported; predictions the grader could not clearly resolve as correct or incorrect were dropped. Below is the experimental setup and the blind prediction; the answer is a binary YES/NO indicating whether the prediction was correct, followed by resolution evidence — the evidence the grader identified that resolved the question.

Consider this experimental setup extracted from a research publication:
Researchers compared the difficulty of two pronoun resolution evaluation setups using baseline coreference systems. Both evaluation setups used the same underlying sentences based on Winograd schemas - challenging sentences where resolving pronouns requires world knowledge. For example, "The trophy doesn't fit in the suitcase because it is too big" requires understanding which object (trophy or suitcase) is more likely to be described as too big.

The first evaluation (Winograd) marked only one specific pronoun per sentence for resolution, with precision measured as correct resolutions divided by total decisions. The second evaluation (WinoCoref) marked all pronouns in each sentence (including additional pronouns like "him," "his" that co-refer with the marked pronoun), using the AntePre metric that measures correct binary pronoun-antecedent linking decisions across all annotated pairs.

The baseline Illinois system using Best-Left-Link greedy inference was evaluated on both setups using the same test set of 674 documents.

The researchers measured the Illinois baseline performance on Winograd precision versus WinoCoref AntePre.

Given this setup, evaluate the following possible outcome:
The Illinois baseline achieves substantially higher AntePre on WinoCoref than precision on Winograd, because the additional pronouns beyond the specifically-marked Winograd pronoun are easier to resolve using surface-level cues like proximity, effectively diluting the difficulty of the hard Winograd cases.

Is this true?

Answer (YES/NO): YES